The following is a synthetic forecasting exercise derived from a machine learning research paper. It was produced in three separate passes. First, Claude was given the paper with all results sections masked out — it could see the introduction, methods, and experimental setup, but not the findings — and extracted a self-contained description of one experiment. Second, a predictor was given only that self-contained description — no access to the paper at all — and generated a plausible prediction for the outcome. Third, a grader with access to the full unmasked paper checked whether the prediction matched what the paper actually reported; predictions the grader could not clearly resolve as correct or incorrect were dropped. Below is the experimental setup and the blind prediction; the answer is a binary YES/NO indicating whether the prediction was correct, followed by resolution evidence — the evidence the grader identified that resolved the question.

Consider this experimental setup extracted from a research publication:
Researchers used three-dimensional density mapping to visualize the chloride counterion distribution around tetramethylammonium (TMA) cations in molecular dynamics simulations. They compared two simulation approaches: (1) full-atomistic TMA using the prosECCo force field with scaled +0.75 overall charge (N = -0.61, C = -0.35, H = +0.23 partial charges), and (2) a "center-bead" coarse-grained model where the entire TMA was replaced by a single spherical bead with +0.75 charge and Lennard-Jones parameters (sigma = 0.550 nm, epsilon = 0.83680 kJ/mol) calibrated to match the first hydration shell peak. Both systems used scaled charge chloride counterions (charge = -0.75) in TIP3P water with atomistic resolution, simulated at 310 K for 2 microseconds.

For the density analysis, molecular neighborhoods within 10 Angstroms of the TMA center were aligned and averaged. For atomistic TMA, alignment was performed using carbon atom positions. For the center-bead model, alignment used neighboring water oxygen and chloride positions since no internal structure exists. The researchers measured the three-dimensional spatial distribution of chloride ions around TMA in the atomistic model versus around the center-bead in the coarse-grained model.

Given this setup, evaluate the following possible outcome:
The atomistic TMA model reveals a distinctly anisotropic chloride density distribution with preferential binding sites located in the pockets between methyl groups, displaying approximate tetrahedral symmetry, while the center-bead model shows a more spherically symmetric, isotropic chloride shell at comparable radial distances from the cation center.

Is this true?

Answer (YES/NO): NO